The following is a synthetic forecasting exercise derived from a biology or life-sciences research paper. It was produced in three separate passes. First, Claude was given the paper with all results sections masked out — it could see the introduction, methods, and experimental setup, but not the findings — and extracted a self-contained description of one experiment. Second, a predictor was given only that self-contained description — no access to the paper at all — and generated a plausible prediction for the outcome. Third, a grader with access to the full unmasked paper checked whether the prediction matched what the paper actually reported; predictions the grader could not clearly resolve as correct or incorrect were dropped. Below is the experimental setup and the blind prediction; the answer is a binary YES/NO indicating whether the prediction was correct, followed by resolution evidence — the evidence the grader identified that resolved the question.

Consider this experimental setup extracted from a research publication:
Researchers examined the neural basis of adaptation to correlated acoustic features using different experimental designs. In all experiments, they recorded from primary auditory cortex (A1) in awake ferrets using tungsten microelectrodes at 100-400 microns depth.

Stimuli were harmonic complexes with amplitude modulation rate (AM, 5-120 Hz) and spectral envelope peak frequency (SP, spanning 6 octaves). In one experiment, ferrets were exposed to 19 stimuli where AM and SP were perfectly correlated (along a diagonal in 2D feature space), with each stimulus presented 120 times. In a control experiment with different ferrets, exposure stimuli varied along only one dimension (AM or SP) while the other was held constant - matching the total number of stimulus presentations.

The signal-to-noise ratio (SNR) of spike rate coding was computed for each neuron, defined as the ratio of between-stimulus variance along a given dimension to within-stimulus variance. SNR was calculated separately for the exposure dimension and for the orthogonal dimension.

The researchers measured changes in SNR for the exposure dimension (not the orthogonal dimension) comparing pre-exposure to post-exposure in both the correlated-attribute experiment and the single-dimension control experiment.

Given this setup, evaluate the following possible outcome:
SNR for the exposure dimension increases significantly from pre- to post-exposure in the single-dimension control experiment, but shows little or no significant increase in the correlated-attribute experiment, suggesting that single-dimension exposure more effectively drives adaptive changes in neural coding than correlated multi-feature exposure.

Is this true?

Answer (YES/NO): NO